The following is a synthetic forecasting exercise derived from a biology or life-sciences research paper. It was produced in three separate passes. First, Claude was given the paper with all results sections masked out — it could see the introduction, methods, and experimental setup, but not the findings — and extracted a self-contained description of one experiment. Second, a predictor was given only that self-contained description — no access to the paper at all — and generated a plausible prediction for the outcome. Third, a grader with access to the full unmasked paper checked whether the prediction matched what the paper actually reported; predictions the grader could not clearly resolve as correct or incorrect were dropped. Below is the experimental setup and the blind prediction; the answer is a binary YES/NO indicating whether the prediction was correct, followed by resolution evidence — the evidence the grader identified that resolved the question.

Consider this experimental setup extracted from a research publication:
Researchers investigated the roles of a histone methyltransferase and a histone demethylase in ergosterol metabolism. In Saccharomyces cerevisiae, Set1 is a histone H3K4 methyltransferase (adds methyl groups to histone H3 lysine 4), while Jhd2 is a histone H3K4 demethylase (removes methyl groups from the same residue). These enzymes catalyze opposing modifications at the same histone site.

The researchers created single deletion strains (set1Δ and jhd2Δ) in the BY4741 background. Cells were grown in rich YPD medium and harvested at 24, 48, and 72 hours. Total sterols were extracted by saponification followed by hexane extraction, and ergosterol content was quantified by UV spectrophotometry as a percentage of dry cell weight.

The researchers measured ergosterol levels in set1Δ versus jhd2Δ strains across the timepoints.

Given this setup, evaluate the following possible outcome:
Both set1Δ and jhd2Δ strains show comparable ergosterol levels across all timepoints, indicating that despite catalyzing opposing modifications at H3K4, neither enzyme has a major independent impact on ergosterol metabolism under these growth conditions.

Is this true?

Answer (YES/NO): NO